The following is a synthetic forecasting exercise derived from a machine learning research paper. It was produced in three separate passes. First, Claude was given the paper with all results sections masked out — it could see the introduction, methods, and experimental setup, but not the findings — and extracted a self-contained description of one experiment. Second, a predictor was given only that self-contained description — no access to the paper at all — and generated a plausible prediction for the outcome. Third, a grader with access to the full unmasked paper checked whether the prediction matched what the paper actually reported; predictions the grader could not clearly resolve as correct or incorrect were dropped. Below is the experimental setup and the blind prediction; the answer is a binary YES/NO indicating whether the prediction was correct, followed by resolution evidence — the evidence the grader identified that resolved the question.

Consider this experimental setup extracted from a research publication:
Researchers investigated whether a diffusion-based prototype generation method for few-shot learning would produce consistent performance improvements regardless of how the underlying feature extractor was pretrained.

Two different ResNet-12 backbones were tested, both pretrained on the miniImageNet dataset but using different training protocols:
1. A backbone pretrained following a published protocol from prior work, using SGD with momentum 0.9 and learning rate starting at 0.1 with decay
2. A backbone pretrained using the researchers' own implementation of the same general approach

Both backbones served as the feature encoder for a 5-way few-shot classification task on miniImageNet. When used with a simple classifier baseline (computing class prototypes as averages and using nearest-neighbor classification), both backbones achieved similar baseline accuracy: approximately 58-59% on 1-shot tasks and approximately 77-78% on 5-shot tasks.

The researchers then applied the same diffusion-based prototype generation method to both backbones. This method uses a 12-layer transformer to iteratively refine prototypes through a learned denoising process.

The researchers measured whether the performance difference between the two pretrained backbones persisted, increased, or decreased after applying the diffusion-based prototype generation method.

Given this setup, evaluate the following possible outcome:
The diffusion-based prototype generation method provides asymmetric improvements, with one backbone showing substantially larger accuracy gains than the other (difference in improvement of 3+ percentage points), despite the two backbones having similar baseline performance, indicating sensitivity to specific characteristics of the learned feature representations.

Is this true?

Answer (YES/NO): NO